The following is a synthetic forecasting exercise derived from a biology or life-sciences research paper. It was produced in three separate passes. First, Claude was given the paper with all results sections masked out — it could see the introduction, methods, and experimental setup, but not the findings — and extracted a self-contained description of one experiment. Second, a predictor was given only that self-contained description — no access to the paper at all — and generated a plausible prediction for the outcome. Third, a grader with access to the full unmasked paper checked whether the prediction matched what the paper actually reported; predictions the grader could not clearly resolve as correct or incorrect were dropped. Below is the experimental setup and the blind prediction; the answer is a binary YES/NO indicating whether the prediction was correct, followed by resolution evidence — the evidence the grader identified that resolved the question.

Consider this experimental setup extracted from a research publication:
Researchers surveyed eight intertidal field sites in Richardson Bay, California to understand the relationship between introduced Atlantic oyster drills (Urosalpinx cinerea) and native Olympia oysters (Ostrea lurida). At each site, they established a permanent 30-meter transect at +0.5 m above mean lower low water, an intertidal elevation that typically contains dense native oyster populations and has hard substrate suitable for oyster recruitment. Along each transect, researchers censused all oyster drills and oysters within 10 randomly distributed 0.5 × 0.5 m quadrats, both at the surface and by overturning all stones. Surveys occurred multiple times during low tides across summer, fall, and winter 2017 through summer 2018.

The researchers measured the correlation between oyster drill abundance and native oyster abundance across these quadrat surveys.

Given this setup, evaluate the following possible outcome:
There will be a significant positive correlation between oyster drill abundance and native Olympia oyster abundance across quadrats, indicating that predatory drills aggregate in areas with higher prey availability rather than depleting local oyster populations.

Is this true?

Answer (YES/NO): NO